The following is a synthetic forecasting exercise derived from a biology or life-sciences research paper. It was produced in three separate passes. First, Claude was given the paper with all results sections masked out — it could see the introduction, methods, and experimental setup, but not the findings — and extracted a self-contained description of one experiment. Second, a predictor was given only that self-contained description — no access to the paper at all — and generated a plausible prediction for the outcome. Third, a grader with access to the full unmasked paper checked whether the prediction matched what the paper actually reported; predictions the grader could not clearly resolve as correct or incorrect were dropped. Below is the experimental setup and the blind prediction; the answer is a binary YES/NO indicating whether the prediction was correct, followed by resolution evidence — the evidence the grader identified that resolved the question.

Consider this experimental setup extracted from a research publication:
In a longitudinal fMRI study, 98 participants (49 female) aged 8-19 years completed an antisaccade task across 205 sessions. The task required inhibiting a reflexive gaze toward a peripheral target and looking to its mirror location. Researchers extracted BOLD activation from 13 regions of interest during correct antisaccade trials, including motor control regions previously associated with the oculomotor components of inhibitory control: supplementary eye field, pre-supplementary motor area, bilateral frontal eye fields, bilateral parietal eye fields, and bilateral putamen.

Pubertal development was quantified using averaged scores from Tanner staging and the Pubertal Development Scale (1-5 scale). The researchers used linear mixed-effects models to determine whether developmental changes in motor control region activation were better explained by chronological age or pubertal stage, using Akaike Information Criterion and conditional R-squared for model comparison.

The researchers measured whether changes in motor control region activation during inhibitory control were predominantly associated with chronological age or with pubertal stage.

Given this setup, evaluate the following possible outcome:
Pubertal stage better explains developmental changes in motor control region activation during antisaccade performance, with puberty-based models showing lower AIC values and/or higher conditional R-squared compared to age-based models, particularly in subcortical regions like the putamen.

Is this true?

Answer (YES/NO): NO